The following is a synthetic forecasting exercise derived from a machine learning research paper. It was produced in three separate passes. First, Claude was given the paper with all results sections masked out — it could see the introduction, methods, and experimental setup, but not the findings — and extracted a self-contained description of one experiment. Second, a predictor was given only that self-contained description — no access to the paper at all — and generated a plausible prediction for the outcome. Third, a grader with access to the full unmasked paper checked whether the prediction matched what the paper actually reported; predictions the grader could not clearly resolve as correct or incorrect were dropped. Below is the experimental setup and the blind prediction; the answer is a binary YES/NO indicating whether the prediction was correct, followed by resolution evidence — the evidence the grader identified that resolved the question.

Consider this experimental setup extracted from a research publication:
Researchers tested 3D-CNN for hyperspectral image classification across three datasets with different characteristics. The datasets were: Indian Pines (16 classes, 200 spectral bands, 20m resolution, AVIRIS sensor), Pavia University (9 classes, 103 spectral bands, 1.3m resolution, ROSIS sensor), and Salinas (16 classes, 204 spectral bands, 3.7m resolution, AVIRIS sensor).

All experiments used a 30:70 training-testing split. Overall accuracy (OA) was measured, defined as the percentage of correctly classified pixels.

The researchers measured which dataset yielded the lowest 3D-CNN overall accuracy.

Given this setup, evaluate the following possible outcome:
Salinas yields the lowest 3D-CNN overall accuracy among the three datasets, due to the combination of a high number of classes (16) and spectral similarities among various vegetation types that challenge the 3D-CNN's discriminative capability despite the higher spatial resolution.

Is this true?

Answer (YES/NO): NO